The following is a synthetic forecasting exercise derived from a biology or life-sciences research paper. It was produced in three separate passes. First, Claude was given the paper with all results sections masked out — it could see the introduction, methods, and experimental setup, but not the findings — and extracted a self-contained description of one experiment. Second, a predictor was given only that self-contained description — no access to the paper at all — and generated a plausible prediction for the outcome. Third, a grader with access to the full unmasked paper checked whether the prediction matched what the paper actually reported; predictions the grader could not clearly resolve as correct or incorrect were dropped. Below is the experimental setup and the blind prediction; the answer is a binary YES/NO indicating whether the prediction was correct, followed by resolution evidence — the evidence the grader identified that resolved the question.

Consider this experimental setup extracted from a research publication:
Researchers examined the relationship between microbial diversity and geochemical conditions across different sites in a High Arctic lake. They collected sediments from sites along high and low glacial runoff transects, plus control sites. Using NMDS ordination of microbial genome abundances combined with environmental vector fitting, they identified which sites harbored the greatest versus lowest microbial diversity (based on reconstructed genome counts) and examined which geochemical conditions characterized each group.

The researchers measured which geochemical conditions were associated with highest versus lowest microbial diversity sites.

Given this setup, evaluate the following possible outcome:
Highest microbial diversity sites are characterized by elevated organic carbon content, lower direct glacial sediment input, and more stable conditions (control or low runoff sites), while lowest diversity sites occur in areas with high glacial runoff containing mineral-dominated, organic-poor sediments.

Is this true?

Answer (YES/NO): NO